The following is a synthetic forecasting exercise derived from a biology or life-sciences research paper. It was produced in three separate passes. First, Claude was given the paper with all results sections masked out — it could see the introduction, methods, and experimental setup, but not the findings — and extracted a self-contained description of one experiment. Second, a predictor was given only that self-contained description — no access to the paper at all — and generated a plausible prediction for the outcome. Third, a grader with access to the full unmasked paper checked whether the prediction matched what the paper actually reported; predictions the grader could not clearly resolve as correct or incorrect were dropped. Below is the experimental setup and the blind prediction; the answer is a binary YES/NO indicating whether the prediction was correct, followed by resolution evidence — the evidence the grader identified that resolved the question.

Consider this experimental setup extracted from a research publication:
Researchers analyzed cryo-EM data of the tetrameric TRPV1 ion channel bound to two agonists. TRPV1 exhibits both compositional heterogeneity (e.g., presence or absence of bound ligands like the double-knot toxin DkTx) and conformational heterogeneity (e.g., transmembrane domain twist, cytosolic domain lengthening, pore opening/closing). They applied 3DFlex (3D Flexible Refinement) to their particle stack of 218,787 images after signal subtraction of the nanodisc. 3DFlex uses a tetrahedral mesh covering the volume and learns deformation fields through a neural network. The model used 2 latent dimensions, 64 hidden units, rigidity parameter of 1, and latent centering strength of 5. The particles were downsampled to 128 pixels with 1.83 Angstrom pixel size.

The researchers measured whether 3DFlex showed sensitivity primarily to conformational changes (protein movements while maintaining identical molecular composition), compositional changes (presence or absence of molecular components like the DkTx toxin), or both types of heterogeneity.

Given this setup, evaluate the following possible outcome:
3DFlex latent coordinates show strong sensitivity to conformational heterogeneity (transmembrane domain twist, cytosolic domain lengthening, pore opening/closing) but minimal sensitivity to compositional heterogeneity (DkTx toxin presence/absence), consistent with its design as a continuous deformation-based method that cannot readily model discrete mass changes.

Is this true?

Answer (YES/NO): YES